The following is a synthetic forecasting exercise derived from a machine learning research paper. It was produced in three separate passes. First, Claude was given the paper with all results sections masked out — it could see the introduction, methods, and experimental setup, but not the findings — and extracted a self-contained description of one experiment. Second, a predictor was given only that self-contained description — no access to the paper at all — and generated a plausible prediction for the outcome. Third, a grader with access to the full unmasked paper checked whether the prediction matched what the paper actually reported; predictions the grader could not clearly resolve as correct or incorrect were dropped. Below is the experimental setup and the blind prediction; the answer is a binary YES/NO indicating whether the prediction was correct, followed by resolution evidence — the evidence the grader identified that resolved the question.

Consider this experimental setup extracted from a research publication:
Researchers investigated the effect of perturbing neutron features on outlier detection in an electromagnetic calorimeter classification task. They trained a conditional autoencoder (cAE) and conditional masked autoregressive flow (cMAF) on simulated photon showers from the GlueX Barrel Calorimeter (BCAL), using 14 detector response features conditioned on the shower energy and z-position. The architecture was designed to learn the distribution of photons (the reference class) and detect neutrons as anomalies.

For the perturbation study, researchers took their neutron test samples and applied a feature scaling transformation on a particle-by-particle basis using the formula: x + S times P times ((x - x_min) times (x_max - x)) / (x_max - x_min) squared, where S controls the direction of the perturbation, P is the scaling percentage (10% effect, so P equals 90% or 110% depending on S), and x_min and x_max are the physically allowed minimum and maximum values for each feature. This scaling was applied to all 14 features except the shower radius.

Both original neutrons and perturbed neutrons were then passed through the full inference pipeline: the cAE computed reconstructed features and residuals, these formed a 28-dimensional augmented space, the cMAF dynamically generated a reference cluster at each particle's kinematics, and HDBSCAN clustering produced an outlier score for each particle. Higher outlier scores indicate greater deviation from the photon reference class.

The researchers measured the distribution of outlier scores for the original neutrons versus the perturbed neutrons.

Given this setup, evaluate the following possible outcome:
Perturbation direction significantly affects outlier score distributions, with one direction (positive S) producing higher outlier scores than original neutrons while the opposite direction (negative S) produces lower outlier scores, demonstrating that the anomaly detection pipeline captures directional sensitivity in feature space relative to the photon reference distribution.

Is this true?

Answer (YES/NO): NO